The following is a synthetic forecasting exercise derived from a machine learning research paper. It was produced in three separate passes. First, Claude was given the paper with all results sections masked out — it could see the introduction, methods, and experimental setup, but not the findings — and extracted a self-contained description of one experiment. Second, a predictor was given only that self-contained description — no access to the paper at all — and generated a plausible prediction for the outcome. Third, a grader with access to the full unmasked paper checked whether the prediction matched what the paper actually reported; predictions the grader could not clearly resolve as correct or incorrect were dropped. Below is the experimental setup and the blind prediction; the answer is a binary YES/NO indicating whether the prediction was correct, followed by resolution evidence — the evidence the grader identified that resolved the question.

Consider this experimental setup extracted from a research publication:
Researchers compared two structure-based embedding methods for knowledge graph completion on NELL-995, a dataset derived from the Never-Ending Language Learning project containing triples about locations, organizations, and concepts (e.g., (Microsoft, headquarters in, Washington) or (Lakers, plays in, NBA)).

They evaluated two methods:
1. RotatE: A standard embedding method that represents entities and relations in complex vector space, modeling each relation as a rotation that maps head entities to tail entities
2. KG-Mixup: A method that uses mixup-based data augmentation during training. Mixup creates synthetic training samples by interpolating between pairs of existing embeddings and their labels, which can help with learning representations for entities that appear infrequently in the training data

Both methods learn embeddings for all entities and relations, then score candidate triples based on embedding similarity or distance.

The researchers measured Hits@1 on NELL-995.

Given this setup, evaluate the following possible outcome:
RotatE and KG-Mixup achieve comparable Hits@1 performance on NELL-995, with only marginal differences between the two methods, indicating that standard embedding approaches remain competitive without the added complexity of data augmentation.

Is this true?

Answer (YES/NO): NO